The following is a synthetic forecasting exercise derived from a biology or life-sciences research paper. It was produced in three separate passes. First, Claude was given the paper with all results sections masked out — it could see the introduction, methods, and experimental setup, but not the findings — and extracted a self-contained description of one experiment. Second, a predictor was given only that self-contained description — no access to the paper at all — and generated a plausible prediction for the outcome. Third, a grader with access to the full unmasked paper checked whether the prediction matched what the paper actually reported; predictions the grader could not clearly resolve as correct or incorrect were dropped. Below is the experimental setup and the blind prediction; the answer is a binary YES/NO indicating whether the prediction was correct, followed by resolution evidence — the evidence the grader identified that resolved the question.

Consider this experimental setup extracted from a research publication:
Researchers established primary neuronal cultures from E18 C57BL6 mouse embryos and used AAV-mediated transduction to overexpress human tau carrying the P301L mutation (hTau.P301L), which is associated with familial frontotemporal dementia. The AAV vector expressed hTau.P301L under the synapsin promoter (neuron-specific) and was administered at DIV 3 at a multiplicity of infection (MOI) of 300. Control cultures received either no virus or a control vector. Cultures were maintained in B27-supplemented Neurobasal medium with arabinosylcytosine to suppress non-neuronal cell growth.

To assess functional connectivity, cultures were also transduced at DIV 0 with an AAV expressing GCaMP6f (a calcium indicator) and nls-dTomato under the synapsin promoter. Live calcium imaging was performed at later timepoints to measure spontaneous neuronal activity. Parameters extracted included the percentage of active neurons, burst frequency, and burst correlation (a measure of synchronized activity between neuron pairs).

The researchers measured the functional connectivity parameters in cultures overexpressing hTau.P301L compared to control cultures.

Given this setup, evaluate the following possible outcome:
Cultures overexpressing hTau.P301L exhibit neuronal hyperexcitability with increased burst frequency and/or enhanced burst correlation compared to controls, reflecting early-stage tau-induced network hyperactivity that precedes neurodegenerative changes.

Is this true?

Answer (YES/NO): NO